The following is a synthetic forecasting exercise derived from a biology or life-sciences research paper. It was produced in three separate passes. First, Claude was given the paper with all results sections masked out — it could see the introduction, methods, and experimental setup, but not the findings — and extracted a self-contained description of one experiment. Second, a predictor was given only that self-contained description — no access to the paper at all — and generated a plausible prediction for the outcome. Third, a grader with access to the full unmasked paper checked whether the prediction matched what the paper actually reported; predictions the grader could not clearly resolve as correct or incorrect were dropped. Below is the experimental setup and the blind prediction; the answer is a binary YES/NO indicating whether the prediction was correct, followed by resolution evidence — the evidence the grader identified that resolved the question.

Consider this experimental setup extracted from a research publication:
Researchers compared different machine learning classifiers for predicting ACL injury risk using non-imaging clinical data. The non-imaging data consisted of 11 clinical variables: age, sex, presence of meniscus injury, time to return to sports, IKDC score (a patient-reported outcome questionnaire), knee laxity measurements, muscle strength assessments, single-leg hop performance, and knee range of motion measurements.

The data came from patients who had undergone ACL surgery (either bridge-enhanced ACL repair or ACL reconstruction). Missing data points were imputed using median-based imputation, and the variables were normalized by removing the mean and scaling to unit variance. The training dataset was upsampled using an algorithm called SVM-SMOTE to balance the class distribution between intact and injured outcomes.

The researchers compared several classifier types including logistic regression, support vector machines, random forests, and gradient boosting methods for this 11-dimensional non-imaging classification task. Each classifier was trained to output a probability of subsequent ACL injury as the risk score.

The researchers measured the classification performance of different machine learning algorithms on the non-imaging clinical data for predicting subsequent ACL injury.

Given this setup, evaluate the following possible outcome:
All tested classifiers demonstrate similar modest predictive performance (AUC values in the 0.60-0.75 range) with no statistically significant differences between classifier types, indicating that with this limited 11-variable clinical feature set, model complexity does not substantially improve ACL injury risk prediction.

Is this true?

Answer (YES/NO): NO